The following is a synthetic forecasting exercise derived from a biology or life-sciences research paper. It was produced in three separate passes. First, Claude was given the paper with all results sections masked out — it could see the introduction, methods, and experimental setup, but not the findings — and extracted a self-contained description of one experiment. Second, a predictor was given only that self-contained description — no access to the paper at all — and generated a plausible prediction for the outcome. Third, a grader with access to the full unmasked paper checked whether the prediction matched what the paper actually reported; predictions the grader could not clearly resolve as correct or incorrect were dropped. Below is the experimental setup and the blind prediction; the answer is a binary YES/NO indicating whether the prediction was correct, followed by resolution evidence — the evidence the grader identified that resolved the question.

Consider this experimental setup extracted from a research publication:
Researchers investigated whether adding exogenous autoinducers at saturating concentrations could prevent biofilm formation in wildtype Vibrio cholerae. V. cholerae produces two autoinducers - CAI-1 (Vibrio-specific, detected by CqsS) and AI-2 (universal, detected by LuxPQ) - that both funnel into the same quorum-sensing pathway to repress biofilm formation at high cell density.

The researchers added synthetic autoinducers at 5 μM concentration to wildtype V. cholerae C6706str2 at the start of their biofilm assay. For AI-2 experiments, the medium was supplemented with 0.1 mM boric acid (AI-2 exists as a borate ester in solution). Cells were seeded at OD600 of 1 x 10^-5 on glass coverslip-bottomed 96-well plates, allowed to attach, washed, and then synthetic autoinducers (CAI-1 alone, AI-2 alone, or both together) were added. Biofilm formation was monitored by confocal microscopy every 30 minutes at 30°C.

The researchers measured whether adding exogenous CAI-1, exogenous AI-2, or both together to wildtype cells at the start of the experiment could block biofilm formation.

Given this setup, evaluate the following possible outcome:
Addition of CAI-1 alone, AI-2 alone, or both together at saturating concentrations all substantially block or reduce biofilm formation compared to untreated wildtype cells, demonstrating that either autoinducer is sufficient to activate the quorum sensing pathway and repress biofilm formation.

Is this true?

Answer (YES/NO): NO